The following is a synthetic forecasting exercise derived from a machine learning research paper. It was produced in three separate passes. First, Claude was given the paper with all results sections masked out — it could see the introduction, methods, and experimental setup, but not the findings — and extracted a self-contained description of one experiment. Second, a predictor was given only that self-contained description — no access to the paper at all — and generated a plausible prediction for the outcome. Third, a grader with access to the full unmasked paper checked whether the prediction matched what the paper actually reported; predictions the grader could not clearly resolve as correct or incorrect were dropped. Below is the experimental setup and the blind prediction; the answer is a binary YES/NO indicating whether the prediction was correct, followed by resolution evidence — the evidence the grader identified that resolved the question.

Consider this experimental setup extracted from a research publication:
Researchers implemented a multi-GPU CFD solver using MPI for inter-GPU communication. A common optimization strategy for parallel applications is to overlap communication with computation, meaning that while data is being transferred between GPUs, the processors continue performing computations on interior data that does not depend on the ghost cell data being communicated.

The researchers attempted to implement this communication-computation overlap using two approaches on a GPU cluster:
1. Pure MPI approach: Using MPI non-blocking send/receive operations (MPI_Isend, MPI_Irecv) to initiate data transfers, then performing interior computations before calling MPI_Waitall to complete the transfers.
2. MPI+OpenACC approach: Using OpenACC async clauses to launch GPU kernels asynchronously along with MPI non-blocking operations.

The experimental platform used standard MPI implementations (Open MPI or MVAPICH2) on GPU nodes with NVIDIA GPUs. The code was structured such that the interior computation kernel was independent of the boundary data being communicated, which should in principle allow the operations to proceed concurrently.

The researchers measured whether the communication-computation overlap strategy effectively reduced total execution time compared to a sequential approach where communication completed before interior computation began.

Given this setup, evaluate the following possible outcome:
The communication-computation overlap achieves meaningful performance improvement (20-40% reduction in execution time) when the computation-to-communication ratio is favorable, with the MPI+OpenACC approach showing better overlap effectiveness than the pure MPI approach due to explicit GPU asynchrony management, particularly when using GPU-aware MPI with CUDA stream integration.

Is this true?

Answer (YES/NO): NO